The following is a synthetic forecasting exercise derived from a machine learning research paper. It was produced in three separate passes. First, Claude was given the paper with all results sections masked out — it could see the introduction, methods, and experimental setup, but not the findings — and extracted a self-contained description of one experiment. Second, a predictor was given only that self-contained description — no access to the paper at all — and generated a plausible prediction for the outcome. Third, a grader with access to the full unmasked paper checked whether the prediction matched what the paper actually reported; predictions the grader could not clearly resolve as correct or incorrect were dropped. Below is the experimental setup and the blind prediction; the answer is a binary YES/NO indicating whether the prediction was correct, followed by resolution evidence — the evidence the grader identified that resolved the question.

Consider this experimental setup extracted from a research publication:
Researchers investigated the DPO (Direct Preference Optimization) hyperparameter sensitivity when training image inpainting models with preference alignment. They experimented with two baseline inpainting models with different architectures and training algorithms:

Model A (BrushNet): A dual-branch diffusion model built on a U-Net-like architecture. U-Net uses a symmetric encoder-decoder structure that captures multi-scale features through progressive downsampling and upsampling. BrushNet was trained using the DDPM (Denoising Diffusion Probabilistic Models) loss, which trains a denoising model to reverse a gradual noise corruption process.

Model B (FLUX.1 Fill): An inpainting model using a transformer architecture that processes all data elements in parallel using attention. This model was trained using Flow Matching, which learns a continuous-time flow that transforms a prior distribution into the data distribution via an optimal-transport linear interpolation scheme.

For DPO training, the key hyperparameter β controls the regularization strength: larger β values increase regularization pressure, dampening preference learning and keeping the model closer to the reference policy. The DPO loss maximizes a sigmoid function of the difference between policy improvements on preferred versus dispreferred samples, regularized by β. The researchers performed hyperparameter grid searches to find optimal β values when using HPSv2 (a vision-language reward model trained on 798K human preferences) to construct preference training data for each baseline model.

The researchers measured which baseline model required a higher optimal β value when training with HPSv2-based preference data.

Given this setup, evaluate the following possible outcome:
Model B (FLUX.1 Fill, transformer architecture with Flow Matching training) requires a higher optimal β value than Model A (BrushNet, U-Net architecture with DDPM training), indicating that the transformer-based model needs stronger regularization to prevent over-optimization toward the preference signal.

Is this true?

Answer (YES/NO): YES